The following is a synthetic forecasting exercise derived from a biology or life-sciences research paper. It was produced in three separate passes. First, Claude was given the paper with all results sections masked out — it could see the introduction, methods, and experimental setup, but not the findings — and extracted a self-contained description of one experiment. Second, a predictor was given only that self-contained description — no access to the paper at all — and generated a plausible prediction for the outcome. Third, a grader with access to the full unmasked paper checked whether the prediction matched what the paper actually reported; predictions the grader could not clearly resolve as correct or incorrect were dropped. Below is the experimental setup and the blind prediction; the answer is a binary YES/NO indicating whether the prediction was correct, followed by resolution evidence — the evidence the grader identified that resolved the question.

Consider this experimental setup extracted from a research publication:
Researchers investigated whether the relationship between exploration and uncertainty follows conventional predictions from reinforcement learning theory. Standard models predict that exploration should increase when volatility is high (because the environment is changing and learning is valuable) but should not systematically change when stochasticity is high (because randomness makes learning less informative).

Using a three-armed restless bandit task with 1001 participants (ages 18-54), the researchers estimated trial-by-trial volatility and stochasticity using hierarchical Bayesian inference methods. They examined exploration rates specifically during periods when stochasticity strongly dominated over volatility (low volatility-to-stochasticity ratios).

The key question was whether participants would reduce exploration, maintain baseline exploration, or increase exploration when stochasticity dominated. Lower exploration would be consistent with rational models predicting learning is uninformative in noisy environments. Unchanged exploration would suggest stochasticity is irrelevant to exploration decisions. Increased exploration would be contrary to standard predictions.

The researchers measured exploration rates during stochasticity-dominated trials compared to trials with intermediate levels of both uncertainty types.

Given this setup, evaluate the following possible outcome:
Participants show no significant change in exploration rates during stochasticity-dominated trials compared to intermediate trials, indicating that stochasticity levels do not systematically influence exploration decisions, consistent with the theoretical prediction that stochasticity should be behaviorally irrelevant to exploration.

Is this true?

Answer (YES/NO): NO